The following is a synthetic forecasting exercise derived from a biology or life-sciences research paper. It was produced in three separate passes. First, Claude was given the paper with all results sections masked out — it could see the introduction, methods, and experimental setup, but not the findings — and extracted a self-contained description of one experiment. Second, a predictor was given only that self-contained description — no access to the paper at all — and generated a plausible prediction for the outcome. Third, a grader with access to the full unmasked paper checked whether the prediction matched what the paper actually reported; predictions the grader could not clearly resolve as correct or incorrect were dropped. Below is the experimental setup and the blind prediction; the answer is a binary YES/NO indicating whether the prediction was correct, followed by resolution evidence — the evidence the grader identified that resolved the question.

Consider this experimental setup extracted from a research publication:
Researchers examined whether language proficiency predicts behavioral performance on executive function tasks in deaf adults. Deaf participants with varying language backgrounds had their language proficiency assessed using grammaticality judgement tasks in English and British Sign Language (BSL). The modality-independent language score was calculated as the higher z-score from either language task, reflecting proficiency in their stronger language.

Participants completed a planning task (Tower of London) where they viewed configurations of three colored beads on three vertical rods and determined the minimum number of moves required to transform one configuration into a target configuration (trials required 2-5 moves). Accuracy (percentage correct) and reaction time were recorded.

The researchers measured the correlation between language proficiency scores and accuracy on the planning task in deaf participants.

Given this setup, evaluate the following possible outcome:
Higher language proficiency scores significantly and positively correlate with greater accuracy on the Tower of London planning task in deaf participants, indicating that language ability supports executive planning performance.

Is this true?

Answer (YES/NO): NO